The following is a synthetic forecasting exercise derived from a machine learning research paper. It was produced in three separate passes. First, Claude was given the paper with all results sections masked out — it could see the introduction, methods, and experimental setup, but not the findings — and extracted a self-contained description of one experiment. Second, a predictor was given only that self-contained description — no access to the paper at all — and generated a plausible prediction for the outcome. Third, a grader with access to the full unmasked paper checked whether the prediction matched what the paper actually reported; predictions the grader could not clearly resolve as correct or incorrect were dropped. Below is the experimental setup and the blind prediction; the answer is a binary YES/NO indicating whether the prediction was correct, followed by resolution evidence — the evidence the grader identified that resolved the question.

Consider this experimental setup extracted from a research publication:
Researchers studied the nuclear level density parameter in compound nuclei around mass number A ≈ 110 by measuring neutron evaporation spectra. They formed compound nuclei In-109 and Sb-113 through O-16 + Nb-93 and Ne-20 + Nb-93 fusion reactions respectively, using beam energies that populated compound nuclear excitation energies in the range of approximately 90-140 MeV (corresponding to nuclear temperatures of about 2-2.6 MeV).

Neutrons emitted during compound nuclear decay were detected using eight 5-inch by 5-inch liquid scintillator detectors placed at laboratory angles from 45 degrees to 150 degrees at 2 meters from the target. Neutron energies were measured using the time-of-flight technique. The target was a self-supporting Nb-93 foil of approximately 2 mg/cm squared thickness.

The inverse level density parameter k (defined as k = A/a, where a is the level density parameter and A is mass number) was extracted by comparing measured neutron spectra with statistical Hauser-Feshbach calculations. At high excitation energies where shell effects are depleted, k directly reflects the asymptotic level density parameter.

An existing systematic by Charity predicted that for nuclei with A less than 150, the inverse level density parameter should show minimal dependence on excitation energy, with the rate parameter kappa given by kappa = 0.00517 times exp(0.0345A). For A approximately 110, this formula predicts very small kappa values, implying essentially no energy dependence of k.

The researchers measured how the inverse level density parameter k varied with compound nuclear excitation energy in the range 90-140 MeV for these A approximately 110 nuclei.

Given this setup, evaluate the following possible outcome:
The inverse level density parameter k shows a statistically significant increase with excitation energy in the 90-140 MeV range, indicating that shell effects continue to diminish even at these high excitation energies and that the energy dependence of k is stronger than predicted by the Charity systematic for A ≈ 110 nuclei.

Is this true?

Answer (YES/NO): YES